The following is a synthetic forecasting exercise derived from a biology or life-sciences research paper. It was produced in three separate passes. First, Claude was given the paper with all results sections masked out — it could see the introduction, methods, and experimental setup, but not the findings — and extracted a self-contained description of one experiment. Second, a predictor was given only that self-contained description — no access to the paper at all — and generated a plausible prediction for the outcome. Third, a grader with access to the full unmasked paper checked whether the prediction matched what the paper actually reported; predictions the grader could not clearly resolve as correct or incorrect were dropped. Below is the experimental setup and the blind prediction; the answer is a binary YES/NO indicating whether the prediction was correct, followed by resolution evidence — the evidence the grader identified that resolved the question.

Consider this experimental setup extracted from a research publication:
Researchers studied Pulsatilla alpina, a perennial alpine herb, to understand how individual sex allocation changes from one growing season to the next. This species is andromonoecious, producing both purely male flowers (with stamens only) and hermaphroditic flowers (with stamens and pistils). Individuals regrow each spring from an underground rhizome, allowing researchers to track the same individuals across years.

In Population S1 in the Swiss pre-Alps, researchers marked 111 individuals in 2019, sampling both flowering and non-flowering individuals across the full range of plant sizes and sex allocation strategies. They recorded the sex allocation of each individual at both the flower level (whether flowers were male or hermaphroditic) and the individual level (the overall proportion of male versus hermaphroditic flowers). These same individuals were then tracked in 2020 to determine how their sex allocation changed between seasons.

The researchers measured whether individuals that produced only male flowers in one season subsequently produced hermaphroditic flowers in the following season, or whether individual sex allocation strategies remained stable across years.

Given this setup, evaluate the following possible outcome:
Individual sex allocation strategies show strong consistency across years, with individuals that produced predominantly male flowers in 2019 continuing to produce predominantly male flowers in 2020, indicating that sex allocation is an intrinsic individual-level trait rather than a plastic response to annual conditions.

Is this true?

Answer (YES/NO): NO